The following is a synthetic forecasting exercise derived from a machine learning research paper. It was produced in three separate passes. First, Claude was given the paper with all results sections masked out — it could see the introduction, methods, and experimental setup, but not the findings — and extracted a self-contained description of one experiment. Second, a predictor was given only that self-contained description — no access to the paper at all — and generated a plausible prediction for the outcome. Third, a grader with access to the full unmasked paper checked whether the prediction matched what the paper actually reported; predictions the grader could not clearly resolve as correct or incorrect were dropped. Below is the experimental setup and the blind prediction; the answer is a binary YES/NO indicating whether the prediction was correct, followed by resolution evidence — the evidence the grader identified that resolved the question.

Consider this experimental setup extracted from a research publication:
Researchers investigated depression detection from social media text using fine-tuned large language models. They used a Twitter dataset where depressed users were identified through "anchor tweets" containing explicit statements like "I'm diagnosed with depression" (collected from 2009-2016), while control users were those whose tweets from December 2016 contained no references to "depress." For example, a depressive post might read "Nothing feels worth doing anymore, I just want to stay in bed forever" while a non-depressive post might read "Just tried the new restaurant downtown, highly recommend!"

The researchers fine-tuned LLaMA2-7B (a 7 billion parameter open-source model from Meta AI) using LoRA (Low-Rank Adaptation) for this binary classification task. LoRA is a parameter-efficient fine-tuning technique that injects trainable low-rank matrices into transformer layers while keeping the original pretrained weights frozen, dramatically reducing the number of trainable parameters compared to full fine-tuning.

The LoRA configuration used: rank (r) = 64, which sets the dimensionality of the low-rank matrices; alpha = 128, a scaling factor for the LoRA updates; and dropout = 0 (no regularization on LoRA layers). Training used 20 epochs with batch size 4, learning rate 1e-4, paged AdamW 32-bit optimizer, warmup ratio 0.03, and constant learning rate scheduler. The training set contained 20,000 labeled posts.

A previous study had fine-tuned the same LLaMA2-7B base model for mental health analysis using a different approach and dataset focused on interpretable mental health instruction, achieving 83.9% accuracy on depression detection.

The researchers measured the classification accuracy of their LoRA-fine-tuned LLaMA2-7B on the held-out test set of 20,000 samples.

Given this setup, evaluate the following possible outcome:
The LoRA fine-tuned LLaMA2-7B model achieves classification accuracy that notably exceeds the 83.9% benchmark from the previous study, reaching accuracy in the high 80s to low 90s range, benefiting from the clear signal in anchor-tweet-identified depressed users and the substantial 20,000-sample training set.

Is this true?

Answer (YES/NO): NO